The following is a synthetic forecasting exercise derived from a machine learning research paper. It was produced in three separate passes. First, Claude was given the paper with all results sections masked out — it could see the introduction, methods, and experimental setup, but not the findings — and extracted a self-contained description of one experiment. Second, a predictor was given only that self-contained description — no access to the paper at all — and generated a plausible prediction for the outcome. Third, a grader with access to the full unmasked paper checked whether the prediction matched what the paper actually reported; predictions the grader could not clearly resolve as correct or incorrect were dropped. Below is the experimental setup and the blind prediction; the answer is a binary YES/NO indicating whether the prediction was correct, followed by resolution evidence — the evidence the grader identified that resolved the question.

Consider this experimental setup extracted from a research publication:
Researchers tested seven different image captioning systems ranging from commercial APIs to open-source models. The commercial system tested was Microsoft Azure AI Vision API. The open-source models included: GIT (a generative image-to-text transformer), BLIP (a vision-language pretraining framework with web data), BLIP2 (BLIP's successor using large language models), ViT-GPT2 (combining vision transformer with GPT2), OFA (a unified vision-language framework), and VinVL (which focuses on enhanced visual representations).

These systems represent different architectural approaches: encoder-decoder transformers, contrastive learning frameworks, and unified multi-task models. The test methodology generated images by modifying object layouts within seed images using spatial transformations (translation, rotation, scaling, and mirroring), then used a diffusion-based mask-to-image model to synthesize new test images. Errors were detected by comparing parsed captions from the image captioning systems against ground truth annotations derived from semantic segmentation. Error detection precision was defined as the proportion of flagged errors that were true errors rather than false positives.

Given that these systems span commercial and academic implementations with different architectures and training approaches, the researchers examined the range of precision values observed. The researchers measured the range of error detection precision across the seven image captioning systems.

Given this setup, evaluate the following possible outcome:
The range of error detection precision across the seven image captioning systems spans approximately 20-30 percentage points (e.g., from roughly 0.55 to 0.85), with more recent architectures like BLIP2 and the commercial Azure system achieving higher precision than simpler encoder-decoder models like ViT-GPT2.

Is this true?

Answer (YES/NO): NO